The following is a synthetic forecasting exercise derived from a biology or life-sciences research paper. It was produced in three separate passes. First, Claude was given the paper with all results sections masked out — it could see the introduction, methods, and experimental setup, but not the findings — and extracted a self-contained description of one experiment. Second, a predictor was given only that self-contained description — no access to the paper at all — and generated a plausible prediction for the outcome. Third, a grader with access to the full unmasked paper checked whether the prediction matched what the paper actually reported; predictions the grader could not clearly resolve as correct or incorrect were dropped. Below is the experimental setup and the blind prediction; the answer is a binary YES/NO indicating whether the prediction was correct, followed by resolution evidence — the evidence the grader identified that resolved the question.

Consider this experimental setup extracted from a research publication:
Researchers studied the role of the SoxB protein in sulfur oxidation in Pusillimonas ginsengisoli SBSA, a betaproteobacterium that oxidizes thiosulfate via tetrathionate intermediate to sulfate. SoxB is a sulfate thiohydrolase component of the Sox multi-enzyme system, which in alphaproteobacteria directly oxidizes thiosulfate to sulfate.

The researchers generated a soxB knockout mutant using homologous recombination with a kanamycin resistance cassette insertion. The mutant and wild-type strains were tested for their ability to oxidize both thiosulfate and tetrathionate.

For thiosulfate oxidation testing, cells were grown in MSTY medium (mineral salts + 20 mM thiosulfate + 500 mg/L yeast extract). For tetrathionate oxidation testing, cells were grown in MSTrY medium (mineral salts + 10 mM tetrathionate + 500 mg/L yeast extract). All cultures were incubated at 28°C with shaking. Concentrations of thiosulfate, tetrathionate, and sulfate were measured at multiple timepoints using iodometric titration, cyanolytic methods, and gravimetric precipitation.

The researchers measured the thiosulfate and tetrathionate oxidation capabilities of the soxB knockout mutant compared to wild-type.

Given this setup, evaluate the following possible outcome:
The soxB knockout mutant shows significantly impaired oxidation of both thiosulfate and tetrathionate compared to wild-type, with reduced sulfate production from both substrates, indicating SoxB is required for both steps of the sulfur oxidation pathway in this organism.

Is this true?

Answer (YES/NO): NO